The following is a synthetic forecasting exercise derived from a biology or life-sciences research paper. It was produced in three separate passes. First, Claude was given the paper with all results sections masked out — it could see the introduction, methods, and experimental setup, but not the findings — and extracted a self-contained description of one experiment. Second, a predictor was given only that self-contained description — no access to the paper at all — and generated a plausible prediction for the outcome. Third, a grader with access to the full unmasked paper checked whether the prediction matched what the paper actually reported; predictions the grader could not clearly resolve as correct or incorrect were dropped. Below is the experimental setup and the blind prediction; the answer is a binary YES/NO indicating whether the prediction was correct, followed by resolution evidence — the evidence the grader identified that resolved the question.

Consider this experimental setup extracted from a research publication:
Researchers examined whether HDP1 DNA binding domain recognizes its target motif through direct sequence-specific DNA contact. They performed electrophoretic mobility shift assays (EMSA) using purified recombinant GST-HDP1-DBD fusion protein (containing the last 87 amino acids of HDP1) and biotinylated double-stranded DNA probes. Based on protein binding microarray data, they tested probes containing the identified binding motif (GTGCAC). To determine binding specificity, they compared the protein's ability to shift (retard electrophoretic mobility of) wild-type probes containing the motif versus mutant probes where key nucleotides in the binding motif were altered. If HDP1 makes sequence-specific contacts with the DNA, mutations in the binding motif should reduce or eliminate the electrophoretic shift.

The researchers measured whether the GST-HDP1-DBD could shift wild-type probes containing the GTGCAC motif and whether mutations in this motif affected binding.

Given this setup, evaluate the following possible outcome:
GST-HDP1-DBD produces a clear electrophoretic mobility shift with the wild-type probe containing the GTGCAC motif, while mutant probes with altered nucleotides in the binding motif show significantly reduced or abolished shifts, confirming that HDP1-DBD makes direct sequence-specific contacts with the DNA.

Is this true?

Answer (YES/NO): YES